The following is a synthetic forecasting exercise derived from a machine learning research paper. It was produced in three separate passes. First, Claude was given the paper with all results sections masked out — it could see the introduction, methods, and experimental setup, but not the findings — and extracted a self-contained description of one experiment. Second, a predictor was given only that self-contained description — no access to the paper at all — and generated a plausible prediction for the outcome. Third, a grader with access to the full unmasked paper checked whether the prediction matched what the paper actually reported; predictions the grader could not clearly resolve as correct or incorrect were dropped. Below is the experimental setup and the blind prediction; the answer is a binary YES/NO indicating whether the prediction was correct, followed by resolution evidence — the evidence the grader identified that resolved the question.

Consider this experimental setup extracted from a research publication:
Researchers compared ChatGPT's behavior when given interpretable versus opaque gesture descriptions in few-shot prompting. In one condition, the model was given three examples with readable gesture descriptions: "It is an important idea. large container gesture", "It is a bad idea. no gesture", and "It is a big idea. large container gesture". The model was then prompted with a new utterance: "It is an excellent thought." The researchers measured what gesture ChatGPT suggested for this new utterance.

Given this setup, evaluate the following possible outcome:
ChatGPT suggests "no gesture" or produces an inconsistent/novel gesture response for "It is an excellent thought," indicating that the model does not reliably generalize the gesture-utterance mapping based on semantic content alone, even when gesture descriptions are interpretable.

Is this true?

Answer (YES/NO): NO